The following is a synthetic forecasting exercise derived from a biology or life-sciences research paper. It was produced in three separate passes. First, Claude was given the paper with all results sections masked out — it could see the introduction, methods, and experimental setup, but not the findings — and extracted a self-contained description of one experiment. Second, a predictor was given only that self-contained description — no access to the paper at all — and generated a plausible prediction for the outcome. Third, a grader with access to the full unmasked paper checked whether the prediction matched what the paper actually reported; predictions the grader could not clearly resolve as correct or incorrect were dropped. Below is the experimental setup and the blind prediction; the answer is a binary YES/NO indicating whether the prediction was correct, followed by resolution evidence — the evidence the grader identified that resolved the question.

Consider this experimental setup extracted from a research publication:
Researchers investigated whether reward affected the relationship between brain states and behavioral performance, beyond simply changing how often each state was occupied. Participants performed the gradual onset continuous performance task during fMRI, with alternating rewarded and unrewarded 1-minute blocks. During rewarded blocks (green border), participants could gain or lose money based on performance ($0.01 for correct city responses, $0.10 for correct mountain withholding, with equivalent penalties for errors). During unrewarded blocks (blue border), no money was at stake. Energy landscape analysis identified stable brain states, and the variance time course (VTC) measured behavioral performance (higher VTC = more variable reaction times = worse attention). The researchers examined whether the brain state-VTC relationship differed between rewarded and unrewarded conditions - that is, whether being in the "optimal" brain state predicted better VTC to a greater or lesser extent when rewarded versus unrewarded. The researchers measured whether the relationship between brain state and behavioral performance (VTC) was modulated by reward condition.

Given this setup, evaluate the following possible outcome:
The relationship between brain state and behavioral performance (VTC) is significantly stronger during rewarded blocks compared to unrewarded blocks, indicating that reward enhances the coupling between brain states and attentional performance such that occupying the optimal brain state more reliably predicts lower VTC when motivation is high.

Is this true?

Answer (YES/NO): NO